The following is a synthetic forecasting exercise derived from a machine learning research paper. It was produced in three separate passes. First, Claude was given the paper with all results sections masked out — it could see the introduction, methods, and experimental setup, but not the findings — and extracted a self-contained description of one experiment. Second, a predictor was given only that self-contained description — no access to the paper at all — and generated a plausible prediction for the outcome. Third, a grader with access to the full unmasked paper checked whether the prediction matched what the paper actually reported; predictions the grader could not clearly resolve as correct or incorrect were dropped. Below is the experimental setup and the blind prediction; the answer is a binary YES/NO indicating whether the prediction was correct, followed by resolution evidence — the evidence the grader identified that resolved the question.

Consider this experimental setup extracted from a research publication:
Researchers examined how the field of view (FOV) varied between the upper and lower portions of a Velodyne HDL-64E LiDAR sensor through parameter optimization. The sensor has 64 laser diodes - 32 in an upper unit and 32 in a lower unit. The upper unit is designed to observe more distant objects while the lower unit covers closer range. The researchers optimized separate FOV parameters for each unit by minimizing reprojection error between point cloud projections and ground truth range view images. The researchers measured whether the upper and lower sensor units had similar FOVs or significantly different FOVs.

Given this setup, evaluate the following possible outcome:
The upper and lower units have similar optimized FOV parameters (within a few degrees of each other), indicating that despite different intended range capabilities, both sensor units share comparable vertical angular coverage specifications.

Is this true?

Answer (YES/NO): NO